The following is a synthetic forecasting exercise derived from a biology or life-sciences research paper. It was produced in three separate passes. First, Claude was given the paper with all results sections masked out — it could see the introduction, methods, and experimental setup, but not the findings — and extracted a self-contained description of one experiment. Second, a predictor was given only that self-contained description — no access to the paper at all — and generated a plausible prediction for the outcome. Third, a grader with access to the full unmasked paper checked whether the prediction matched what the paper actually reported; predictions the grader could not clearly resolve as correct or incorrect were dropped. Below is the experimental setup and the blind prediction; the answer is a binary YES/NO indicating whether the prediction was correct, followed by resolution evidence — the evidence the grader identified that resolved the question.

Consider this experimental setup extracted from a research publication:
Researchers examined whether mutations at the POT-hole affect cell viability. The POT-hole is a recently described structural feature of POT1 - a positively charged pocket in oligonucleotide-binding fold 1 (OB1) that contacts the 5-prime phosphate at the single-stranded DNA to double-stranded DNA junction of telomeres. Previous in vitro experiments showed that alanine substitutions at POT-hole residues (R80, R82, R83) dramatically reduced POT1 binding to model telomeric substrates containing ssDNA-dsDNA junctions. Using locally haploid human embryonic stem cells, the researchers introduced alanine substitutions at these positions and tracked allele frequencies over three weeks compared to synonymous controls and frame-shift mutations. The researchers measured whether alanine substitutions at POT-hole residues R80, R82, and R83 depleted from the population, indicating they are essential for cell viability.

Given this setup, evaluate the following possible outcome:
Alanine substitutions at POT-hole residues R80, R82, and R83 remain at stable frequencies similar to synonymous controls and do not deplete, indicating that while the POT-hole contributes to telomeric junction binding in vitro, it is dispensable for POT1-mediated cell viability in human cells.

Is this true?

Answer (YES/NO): YES